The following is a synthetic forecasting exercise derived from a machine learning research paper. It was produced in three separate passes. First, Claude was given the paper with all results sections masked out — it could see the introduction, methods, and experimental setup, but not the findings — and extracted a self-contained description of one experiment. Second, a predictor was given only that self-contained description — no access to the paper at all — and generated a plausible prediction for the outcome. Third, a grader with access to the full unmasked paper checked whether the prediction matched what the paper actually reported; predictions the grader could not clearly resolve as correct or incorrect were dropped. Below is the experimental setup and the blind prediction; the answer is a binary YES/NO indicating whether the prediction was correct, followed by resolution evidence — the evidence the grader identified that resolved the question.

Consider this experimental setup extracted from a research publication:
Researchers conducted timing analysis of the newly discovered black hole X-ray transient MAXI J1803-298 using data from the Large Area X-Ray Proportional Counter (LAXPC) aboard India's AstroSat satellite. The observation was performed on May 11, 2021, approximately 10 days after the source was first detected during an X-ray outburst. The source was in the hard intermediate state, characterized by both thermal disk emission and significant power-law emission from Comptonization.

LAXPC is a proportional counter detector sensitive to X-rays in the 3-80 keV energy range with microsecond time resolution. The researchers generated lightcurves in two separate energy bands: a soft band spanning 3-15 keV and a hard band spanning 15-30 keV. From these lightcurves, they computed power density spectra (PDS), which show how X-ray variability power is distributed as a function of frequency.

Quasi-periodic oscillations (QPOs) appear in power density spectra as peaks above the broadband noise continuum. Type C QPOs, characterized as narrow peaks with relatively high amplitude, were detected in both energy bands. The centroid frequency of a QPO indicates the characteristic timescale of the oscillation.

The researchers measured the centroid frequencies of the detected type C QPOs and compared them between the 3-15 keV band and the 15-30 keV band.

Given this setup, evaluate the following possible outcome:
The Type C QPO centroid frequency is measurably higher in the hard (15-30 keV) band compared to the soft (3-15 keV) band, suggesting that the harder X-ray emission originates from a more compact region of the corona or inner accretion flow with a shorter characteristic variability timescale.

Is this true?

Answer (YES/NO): YES